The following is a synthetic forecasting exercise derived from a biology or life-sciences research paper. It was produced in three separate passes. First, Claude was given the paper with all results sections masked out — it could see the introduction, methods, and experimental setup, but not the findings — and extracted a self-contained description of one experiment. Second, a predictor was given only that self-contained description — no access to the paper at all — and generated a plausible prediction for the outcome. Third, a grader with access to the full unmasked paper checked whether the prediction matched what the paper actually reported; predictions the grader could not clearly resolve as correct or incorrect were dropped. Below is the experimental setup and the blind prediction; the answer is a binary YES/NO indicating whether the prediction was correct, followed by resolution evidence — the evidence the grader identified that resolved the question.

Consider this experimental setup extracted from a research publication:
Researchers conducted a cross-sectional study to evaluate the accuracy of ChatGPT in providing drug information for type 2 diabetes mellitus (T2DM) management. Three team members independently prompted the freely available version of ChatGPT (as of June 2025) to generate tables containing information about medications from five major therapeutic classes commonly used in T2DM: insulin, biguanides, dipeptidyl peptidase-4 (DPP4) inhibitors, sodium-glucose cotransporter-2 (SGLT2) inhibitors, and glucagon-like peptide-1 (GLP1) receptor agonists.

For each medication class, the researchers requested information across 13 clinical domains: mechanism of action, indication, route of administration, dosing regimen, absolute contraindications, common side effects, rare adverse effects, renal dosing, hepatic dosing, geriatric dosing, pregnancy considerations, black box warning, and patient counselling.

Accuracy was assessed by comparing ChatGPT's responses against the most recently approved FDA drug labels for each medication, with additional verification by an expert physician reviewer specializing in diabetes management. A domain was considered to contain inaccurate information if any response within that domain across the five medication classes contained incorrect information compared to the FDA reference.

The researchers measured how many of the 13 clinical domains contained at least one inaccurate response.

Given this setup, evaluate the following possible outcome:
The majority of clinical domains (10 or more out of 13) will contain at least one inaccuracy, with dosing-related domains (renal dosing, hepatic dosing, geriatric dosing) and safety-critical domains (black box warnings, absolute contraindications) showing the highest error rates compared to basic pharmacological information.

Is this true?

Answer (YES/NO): NO